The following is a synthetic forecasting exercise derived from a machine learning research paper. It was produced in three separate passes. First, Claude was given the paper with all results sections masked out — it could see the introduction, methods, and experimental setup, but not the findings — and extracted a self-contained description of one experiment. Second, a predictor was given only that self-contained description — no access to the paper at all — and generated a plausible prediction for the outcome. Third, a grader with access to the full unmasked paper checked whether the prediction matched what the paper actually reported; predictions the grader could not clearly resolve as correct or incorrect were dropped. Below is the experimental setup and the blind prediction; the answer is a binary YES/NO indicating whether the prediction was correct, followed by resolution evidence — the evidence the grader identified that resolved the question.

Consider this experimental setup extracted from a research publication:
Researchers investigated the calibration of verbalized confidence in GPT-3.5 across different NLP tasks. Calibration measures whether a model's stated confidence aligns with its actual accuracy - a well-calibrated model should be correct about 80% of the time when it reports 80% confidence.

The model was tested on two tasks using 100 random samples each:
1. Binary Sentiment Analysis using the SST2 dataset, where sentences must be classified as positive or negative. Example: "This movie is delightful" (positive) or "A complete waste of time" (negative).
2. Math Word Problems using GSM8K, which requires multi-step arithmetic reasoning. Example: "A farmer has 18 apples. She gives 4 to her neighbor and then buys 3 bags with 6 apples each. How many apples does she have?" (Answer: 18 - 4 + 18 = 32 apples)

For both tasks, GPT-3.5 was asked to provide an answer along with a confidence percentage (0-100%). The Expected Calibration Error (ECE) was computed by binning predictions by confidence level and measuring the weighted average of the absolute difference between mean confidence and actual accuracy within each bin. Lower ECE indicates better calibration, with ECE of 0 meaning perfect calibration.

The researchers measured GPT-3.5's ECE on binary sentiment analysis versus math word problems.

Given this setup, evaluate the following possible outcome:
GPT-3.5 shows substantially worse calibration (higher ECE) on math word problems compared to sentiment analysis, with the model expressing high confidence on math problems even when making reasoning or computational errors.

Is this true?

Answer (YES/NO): YES